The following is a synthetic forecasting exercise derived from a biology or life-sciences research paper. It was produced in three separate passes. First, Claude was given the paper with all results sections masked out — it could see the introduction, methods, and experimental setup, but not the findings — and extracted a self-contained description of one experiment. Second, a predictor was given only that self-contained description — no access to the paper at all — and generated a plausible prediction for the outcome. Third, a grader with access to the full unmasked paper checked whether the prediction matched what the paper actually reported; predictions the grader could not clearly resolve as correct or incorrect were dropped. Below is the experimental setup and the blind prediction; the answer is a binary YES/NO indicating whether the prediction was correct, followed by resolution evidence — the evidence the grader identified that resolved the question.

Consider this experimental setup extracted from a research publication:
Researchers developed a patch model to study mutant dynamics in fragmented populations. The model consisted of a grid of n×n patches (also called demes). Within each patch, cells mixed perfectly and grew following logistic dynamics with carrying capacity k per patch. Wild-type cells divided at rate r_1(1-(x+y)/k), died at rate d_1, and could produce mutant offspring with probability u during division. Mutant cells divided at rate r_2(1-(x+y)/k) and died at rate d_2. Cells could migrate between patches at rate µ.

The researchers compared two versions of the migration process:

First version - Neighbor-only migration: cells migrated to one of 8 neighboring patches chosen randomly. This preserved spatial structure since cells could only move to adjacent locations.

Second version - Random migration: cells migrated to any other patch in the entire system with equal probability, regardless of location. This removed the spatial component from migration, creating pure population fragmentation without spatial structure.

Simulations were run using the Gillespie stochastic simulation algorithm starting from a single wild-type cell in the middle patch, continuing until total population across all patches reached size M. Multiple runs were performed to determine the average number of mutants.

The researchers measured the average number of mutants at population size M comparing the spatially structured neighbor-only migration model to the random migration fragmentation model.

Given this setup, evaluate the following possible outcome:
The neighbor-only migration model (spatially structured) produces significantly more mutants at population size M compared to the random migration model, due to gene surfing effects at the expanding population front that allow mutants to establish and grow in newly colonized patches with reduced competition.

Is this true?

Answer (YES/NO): NO